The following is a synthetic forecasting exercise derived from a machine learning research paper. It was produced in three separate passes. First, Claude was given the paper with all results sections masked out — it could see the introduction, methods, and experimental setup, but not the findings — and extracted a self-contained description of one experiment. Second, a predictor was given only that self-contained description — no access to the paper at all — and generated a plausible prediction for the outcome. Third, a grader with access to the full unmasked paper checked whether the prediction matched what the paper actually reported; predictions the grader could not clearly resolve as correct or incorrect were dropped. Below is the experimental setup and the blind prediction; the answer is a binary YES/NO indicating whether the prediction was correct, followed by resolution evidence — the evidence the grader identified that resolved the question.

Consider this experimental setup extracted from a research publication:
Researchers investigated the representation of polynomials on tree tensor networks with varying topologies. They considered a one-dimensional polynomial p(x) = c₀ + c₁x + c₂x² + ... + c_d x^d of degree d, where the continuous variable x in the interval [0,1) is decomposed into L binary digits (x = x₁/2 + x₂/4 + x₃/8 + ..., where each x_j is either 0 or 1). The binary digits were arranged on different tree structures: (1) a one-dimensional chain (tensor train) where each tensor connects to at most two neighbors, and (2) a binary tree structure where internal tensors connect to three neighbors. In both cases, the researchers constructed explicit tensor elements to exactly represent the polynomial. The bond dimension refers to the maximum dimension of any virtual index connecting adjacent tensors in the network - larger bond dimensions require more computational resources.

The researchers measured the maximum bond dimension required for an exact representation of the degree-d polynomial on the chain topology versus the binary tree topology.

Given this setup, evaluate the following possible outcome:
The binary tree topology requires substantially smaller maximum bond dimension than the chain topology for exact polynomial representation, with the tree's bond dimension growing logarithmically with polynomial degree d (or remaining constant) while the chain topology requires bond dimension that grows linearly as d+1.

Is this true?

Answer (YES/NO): NO